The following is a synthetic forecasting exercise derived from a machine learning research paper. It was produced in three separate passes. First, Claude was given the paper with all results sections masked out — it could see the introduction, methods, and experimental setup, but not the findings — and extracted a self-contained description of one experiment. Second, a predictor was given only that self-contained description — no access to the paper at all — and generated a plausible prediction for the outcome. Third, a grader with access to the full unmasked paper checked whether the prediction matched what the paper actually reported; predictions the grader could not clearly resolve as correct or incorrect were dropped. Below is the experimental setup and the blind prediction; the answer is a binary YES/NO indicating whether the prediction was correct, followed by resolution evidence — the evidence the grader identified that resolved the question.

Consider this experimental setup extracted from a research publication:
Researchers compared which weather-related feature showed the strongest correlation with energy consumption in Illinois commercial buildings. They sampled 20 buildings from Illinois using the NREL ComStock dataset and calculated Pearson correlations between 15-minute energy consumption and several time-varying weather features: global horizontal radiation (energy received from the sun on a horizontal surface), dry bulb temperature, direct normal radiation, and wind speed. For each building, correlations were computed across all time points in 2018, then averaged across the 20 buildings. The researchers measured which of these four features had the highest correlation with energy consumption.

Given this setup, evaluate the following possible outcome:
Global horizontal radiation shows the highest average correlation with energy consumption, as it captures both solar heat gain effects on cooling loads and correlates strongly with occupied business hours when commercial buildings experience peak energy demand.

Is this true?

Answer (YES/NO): YES